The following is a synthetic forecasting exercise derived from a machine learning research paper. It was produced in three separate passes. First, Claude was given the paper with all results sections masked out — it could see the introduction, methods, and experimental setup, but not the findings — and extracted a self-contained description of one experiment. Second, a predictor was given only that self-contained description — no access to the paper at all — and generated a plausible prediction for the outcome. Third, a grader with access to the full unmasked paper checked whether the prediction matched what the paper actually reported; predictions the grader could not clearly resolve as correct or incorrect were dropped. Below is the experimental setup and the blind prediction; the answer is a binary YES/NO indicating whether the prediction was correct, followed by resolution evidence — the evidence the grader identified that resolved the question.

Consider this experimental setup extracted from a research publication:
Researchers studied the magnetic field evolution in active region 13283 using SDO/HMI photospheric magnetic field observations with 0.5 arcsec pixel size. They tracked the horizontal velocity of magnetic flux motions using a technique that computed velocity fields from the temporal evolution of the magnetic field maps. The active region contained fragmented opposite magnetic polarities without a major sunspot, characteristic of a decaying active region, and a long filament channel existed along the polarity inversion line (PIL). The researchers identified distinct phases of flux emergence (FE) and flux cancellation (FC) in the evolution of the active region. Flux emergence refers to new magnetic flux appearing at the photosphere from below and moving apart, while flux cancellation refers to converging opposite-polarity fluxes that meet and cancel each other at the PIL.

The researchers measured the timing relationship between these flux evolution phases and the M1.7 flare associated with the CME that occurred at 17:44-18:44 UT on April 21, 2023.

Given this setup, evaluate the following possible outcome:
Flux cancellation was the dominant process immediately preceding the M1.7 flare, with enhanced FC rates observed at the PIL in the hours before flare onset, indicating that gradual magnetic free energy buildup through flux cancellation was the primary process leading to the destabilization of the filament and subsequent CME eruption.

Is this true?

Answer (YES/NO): YES